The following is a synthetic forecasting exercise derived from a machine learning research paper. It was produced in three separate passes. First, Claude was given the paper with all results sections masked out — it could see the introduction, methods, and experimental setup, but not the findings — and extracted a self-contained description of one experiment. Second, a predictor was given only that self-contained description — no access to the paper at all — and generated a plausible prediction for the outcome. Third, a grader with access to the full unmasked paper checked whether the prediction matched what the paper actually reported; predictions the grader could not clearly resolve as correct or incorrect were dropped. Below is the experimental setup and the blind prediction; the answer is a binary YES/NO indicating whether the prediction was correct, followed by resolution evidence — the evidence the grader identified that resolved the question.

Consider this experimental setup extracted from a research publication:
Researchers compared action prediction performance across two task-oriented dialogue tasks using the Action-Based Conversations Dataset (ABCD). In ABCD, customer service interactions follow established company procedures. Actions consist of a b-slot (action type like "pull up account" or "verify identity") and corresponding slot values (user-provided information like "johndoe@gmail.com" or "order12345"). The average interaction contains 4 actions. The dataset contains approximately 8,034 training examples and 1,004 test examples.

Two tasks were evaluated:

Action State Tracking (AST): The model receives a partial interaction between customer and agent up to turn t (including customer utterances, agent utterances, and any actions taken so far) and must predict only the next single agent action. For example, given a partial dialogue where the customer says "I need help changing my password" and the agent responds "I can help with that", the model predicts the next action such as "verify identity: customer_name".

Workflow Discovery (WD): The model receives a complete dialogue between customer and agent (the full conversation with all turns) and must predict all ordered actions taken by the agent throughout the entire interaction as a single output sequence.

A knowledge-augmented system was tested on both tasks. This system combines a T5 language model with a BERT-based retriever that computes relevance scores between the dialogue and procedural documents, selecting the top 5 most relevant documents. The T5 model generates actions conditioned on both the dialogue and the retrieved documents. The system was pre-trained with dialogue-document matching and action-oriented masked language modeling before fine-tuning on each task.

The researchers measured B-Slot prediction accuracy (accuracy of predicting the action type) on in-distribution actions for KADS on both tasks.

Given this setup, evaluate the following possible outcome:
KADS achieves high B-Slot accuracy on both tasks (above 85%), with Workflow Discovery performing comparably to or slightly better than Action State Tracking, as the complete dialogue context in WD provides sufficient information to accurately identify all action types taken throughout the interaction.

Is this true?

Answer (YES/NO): NO